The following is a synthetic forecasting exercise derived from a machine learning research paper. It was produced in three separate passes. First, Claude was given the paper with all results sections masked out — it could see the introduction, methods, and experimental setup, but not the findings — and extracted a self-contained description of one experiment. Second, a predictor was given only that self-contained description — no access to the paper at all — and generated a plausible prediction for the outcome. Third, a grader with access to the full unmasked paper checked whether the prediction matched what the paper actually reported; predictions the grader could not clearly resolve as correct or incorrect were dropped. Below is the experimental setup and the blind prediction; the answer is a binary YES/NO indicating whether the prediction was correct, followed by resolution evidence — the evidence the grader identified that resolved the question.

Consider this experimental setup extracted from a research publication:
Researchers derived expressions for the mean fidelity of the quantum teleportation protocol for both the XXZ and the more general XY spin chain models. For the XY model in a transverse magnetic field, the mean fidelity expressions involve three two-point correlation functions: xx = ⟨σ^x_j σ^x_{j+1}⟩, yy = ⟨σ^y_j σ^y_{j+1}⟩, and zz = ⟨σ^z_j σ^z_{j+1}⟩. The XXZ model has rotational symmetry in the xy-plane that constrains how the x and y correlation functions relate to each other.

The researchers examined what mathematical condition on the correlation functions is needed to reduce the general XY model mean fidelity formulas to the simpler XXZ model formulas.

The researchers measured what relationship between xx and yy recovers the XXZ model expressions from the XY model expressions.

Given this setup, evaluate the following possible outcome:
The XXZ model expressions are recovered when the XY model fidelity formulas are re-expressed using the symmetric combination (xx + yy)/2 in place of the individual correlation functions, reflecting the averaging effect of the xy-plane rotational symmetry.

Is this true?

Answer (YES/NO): NO